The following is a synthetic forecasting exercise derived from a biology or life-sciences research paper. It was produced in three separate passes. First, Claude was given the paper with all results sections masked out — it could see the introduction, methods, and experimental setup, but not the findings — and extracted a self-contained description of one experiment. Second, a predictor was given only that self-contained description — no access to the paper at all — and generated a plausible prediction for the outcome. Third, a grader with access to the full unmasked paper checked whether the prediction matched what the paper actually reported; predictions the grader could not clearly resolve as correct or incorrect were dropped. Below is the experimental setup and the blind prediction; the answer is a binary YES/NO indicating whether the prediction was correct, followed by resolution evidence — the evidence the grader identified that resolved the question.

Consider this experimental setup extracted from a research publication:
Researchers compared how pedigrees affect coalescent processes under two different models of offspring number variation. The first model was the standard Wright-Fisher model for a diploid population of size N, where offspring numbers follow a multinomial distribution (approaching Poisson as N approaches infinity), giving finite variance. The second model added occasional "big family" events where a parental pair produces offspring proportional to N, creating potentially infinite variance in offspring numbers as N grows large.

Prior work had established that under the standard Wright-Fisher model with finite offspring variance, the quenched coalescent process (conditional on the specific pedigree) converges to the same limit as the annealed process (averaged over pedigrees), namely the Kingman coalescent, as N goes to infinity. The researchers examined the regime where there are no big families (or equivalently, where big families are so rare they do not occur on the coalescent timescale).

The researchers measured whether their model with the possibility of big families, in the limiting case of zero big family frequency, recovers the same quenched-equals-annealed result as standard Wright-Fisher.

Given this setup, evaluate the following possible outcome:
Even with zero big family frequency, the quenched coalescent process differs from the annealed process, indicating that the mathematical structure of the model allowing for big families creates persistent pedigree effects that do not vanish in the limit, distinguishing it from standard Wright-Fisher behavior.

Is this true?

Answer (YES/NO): NO